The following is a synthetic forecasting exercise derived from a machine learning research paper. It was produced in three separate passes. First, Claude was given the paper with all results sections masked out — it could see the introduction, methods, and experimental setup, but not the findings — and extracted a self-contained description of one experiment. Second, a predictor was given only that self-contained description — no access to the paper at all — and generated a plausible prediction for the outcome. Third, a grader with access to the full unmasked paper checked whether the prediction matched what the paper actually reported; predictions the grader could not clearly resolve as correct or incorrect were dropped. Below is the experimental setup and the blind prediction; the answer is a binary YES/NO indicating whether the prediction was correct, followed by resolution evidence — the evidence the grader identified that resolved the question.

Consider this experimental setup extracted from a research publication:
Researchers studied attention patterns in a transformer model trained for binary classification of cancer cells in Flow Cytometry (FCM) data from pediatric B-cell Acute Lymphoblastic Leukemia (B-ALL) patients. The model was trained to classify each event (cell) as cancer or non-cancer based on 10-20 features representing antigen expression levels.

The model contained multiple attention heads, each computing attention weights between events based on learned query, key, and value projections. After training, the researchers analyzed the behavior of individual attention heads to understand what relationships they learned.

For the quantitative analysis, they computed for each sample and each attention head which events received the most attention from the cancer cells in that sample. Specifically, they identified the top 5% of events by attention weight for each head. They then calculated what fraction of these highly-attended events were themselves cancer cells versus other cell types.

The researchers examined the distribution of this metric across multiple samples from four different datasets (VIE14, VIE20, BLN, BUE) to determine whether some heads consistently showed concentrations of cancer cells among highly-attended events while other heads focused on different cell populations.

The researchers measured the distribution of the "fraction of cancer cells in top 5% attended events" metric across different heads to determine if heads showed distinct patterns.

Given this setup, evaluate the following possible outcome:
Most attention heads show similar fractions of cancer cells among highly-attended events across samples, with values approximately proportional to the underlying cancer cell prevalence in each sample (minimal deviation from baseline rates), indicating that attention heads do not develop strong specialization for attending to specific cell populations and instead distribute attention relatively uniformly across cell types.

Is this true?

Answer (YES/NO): NO